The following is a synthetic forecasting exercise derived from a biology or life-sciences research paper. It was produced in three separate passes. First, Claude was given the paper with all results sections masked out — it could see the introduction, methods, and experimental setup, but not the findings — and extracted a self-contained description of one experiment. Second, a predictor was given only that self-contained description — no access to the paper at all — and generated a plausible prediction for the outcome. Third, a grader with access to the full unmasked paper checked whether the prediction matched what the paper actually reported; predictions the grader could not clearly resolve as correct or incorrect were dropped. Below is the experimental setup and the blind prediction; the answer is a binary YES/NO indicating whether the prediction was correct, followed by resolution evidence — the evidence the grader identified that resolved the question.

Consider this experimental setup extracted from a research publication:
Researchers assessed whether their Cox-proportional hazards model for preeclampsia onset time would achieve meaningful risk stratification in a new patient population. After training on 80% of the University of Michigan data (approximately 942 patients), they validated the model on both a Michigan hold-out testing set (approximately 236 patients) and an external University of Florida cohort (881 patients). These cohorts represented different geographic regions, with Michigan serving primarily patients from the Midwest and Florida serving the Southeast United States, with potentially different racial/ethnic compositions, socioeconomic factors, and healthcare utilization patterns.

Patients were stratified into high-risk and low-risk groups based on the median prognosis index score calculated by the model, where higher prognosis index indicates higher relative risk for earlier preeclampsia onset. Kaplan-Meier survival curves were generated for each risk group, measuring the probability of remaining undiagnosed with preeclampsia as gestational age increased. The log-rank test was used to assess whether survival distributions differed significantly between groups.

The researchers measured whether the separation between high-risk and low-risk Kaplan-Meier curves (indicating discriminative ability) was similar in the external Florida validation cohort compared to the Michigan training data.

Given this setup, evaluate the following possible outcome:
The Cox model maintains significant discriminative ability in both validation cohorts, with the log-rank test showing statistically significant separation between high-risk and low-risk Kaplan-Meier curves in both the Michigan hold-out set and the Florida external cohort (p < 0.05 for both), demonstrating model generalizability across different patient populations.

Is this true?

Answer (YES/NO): YES